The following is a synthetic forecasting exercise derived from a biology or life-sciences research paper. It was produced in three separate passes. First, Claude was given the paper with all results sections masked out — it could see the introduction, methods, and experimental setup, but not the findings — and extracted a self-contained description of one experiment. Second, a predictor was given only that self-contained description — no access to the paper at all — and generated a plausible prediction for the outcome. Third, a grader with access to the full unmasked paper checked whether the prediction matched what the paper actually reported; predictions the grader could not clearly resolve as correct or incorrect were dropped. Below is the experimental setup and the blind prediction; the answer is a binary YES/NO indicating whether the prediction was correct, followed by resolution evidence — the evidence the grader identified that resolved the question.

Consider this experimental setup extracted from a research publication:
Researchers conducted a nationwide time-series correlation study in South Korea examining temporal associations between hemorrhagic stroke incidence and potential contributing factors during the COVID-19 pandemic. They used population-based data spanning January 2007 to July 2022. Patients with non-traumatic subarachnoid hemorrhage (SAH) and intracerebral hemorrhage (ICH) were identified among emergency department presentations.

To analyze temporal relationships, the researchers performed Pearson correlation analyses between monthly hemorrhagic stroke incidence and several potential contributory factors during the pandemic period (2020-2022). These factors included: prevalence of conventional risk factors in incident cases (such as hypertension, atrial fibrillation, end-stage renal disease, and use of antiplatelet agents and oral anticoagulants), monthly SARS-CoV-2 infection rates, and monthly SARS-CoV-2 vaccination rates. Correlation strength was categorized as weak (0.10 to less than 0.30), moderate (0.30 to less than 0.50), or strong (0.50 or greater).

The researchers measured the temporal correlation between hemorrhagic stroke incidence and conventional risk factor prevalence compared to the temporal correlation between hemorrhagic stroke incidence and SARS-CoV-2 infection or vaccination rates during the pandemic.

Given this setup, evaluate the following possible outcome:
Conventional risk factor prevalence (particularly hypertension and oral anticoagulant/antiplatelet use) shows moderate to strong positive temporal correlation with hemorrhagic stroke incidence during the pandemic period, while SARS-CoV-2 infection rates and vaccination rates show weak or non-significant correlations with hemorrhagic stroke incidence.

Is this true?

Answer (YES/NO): YES